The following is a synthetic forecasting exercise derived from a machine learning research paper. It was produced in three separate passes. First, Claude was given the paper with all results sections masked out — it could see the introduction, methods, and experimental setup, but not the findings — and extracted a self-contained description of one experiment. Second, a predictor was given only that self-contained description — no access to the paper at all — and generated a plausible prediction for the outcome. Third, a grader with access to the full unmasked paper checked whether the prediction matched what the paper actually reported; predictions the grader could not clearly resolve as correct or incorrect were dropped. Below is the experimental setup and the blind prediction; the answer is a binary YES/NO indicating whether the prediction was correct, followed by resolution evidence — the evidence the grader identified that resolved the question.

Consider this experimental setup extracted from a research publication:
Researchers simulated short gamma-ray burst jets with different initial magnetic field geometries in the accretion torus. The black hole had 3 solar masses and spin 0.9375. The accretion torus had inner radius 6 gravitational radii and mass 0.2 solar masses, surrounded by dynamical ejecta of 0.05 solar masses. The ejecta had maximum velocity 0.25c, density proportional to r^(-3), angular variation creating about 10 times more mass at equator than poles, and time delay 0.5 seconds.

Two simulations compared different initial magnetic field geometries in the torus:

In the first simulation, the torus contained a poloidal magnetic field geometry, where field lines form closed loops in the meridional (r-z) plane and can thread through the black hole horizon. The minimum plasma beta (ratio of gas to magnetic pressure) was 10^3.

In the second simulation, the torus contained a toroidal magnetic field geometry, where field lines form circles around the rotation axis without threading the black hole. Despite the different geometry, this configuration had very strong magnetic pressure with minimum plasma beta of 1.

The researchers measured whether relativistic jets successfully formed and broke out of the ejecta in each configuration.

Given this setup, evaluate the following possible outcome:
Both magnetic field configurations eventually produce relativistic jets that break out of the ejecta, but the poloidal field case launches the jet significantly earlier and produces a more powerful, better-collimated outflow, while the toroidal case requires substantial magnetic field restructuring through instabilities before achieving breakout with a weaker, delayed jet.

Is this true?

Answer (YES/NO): NO